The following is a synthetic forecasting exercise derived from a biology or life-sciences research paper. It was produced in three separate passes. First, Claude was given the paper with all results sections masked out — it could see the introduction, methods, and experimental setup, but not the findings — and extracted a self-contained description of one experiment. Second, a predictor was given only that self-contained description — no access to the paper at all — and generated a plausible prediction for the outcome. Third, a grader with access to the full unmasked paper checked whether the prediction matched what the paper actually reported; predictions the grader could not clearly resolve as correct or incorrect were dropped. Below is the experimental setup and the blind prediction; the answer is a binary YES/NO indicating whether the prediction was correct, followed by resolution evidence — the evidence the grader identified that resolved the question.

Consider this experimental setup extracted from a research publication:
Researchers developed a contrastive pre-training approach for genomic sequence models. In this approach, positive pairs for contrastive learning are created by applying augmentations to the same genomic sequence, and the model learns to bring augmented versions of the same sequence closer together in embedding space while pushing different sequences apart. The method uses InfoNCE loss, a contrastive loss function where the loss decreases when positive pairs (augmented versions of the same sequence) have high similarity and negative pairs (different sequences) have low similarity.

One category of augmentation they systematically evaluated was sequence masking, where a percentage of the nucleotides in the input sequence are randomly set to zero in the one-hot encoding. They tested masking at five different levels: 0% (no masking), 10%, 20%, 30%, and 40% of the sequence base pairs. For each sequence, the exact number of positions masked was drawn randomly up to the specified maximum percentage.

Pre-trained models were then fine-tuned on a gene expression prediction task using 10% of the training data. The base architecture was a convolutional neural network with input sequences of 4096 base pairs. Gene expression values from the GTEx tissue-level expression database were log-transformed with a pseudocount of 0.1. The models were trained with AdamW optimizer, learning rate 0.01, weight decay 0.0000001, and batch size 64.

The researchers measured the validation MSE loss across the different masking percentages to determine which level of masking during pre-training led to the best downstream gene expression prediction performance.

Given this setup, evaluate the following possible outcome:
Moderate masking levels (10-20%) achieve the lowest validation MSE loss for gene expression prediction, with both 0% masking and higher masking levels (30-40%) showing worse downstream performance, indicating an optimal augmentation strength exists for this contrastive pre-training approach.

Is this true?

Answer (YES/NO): NO